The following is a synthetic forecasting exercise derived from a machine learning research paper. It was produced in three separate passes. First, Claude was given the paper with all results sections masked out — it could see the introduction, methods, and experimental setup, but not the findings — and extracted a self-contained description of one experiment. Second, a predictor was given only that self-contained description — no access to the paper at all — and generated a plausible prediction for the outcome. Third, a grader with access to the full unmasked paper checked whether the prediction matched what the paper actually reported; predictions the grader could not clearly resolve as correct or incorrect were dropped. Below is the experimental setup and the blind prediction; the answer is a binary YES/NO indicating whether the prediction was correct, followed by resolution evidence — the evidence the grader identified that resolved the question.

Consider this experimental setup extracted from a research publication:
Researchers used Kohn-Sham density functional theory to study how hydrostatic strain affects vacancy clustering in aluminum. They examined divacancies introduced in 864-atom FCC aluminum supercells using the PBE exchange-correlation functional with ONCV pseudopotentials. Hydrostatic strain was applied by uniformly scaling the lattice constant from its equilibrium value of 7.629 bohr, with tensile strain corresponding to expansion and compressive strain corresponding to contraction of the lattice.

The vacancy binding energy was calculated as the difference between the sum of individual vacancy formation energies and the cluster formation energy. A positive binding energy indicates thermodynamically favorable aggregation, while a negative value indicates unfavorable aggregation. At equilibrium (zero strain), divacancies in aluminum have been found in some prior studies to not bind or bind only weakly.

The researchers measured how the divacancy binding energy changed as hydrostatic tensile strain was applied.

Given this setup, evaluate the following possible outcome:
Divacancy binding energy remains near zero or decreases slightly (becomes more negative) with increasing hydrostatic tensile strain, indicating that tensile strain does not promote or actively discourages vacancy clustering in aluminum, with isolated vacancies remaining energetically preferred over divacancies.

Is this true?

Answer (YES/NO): NO